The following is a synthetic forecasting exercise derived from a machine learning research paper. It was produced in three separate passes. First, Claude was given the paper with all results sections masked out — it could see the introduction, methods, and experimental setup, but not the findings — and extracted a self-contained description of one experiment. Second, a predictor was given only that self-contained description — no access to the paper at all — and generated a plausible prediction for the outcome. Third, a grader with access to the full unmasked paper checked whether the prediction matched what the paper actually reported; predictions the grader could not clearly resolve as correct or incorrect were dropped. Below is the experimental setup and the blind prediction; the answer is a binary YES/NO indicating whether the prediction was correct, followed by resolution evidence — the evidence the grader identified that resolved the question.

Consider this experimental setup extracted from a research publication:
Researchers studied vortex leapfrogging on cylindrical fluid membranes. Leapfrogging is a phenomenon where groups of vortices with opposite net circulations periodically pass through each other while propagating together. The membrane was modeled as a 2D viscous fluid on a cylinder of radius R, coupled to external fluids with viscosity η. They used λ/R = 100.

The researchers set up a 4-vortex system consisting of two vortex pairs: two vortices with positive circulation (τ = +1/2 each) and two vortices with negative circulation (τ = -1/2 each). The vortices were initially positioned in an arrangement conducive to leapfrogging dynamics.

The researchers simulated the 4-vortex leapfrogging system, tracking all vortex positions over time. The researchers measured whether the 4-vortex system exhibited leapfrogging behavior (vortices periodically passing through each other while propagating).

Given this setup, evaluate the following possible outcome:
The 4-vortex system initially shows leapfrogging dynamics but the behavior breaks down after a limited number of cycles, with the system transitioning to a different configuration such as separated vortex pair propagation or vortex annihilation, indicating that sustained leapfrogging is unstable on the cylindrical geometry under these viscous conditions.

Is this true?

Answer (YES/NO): NO